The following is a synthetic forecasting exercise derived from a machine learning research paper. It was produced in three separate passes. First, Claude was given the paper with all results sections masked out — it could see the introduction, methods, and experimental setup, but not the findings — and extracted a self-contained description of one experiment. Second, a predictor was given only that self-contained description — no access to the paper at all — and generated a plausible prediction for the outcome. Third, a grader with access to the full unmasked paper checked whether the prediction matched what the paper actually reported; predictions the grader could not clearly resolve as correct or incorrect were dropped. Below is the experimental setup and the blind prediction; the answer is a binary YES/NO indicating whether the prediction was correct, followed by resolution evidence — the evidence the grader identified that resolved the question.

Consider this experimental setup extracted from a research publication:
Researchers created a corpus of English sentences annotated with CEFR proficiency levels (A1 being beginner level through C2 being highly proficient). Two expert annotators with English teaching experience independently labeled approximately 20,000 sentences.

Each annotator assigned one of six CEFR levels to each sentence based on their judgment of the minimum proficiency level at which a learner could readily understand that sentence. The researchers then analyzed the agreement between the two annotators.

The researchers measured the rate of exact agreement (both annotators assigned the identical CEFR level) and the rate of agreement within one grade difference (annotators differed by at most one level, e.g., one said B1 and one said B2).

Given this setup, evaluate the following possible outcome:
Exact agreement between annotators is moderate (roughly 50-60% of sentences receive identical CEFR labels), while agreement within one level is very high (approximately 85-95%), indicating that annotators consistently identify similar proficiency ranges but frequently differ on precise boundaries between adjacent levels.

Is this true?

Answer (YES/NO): NO